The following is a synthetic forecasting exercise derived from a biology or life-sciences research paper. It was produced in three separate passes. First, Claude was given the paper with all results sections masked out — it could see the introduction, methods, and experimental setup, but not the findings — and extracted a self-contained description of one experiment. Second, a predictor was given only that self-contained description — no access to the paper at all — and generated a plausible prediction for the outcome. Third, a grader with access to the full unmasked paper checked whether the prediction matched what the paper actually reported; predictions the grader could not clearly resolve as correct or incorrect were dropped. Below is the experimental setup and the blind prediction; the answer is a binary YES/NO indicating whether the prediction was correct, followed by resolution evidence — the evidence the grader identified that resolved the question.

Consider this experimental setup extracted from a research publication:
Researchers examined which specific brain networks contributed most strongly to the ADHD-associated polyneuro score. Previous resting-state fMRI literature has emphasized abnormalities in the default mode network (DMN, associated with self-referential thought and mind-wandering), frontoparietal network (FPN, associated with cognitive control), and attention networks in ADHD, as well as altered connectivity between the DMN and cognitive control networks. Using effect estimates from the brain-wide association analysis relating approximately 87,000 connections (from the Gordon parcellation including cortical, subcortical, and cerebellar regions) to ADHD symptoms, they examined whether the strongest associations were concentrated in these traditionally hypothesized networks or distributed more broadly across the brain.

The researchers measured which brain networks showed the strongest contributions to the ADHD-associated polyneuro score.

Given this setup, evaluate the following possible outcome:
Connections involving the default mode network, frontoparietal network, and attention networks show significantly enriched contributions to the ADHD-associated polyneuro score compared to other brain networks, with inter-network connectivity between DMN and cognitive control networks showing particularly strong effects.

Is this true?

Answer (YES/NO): NO